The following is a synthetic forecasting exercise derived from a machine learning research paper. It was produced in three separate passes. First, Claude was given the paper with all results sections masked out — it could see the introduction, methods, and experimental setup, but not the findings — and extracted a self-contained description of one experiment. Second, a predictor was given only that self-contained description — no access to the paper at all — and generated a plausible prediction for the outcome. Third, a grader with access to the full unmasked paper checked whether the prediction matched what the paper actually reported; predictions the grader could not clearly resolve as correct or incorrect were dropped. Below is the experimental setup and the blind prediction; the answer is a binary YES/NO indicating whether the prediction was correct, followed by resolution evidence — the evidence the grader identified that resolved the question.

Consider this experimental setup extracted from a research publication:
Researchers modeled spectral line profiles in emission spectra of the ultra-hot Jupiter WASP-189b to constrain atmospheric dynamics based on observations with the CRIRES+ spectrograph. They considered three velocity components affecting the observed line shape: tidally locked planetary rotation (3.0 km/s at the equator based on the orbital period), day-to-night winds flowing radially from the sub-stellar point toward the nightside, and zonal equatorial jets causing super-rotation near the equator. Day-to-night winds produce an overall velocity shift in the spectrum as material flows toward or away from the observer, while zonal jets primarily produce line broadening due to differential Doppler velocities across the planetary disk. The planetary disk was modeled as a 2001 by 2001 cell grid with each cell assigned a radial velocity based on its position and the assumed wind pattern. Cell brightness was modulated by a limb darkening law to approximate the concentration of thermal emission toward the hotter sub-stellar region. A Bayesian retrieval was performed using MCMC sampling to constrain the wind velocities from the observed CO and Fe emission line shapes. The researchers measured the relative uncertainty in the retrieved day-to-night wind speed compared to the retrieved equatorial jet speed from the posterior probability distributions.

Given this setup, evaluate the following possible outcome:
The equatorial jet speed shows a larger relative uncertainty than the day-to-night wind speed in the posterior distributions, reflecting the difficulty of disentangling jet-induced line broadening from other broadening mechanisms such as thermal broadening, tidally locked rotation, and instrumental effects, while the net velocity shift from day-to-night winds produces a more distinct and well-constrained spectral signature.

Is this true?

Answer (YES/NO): YES